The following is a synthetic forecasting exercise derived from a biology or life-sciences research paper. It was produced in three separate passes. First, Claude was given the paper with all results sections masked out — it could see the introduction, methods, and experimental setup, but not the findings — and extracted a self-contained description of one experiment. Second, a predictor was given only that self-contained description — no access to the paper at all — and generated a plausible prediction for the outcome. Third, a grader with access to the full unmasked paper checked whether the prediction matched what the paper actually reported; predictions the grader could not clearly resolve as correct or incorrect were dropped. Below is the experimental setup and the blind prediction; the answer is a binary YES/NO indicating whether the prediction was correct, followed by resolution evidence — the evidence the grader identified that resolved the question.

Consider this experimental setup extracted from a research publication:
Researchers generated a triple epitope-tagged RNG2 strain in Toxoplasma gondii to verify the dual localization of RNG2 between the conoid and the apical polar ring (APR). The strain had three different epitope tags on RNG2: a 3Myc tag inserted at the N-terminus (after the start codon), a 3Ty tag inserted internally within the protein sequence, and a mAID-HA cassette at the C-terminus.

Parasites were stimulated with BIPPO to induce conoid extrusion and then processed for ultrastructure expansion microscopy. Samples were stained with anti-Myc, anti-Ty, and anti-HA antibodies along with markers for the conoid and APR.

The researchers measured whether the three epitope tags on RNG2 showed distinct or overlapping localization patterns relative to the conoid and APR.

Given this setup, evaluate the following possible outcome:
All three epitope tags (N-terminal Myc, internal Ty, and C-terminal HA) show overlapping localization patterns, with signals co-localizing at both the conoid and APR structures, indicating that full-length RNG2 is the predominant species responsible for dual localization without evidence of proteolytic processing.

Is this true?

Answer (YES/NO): NO